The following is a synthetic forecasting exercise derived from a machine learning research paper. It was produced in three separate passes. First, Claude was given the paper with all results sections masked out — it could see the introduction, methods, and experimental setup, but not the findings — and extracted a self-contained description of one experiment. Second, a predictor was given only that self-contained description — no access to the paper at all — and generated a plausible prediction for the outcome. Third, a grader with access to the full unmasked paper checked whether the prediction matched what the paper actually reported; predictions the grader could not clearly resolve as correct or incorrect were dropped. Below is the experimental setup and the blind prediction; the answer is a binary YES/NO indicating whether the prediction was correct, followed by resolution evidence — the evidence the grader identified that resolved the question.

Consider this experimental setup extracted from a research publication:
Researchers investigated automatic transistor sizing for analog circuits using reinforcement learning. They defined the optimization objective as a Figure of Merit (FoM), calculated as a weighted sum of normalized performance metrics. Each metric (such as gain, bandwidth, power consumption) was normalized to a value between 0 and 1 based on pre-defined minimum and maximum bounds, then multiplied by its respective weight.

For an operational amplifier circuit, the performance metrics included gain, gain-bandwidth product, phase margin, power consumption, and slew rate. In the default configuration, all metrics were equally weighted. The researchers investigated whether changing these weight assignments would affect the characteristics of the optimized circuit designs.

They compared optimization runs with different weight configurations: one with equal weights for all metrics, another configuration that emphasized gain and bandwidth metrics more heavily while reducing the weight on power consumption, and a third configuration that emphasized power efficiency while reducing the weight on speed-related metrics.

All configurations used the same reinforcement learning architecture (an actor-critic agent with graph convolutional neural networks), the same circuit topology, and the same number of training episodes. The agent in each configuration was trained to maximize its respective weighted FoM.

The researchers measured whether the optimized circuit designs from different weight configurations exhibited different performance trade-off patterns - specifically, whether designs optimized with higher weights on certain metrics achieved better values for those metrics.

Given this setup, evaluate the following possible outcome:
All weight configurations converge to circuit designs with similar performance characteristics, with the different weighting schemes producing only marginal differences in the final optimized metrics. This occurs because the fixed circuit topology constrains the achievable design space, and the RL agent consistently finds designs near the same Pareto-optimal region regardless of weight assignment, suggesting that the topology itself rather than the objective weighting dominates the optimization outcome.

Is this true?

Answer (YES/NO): NO